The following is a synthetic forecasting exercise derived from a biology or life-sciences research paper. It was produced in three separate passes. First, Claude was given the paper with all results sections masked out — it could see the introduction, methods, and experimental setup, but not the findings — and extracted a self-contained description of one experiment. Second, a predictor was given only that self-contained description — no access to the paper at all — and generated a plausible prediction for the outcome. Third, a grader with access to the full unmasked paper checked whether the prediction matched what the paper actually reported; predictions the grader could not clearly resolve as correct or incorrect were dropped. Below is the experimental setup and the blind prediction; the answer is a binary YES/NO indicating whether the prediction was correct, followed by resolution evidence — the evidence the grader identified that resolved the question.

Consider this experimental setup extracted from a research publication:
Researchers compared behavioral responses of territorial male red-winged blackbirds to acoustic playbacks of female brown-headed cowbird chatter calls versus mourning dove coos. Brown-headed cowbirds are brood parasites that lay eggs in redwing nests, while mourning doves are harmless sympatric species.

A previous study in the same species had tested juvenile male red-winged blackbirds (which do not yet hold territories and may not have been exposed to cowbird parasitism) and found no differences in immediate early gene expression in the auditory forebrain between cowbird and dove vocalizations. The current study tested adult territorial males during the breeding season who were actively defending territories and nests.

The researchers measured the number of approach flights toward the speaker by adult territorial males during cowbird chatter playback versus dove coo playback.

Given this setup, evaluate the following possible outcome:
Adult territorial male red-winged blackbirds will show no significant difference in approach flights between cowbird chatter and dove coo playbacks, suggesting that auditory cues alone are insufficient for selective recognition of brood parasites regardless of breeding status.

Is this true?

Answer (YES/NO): NO